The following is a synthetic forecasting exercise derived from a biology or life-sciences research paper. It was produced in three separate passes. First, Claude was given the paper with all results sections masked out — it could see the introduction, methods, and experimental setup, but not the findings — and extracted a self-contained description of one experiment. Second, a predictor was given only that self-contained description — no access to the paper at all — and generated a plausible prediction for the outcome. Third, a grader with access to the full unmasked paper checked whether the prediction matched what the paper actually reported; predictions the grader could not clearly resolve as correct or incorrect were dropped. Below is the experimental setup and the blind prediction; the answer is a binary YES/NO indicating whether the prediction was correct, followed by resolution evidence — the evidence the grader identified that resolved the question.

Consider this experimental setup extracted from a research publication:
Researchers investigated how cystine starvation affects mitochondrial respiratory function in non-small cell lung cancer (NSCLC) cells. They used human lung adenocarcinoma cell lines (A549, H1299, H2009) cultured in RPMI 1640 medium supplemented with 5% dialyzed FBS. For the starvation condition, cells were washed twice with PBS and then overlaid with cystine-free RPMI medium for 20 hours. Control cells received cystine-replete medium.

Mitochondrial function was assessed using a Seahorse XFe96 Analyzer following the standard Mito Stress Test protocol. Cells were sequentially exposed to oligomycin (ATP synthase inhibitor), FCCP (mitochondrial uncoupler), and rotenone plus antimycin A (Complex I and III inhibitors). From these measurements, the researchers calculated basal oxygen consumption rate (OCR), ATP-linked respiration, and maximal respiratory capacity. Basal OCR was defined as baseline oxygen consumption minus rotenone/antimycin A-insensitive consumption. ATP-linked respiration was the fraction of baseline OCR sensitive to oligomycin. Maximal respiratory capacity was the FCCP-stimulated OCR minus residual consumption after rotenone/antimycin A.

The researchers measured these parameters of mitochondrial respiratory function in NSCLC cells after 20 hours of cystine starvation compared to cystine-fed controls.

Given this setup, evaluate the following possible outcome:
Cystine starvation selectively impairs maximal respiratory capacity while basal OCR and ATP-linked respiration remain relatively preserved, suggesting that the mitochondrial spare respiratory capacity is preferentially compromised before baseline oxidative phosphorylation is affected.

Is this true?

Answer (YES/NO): NO